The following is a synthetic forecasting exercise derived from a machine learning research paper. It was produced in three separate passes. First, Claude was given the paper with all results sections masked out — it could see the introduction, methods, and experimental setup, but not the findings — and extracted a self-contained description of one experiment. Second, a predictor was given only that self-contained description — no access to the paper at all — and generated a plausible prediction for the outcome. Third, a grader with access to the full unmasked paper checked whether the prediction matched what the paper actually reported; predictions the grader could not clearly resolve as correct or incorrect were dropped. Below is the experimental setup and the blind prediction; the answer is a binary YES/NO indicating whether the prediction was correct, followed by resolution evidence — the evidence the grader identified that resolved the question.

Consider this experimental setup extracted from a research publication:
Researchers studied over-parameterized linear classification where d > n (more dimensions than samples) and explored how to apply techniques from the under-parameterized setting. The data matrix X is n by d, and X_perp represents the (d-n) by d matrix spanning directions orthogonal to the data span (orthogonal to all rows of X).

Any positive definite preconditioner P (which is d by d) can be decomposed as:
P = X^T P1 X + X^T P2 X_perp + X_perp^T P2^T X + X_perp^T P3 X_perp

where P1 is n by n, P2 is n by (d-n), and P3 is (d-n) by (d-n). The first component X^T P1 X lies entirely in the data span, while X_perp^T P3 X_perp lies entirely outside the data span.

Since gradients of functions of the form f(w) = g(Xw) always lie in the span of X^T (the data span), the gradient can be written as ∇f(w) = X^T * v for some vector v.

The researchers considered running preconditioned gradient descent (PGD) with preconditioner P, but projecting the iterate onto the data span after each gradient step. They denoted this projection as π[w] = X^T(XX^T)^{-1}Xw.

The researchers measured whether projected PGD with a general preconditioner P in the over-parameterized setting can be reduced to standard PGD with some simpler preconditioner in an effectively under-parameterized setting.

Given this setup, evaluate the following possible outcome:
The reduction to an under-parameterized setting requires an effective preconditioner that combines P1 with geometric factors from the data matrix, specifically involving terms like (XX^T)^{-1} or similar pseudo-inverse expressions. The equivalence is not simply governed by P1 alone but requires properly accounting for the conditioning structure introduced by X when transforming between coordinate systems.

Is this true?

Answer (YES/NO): NO